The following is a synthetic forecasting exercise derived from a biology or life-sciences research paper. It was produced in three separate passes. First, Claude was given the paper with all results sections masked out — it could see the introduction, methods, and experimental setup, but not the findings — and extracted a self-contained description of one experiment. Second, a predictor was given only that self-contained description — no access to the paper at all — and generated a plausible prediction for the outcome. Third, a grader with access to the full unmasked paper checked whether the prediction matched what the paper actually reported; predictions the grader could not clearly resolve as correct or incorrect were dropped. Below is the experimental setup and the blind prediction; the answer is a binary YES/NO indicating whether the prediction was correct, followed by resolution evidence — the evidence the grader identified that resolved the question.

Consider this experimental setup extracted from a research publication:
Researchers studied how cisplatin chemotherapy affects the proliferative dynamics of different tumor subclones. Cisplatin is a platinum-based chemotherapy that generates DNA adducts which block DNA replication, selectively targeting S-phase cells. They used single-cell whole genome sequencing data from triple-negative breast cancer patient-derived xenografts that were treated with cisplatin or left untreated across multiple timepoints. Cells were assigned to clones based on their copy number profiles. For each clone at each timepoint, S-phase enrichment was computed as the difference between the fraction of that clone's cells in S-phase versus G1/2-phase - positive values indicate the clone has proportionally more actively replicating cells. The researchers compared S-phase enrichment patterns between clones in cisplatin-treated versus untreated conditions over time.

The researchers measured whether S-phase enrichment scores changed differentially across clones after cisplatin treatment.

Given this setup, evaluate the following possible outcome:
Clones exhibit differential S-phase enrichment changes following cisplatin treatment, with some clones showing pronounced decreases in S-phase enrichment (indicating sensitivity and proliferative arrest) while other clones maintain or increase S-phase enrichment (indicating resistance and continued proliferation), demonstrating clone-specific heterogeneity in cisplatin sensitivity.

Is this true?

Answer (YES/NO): NO